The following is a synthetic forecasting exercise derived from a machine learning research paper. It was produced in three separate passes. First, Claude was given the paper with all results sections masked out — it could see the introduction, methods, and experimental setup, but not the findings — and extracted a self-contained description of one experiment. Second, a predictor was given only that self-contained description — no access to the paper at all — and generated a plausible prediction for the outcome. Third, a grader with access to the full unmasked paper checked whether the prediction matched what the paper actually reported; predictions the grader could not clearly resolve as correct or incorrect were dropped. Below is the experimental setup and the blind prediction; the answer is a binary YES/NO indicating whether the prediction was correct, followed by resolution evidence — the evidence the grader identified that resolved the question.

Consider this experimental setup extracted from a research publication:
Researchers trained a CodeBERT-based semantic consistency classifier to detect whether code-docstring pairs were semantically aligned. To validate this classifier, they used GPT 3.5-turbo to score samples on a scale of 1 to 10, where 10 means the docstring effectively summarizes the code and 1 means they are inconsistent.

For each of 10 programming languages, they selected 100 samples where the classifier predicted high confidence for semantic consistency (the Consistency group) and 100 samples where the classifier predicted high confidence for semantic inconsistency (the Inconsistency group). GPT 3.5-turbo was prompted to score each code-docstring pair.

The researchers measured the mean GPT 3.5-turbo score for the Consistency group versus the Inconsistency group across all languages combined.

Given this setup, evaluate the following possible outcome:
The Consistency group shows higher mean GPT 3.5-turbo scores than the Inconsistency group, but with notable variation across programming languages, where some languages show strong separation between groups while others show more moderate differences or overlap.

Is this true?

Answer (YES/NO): NO